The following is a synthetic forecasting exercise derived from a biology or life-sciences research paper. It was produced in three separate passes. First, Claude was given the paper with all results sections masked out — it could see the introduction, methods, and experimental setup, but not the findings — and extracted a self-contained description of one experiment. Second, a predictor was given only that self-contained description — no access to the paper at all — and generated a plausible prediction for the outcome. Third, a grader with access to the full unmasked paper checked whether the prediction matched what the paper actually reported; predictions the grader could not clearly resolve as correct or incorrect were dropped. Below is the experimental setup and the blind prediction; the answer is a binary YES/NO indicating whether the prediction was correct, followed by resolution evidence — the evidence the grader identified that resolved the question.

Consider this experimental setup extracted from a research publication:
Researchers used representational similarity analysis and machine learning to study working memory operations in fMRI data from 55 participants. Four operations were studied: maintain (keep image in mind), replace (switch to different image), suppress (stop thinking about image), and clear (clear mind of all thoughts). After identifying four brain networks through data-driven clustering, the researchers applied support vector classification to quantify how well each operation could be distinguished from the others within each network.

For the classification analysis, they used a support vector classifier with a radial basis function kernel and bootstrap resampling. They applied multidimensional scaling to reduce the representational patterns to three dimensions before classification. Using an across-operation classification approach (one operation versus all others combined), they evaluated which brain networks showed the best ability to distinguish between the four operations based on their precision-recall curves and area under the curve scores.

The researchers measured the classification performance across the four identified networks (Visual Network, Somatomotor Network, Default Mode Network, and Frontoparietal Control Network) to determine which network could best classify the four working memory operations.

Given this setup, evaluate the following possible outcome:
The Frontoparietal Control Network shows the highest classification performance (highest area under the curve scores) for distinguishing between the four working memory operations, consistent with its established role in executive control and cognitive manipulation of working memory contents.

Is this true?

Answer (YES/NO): YES